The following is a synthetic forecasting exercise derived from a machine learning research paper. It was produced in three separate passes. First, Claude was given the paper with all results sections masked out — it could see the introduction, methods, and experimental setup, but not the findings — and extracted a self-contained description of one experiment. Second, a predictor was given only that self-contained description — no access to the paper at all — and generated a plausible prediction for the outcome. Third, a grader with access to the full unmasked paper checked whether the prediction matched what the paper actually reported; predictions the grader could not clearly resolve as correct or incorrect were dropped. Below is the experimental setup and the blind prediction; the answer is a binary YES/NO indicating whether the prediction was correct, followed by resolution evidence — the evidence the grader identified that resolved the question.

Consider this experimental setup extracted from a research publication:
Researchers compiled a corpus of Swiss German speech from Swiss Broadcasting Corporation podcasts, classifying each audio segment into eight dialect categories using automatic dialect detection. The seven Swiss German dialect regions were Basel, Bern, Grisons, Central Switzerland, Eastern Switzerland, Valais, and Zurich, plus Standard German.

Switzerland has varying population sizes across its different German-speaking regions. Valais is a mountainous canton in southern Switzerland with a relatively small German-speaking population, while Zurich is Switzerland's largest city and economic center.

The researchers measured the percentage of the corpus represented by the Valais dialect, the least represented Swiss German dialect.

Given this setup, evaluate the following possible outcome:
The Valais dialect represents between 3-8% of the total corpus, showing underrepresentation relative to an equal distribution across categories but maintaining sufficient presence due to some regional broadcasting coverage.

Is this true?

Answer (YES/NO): NO